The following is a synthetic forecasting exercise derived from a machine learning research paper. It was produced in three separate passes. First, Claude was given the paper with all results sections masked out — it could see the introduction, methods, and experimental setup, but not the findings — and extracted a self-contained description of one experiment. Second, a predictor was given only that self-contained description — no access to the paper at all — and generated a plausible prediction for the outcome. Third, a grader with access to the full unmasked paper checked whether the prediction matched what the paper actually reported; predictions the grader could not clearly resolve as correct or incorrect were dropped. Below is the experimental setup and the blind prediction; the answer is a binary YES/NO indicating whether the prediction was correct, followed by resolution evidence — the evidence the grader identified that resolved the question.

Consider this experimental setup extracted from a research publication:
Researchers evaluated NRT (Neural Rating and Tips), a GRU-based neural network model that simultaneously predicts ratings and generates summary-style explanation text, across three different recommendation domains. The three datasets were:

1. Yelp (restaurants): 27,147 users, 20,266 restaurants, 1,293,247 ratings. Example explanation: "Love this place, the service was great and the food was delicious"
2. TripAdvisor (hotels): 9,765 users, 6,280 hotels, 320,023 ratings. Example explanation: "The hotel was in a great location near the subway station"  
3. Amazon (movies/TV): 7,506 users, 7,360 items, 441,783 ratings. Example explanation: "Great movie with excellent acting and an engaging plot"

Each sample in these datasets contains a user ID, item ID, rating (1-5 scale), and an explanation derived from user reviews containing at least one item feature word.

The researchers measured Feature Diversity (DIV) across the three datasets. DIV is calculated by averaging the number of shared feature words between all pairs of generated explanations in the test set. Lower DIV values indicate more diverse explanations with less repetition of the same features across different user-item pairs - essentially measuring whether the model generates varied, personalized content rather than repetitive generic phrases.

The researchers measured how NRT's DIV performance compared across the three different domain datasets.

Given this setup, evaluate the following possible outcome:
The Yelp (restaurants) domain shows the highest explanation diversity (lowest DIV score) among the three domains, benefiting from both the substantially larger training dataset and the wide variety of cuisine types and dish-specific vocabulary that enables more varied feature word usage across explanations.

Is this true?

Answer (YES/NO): YES